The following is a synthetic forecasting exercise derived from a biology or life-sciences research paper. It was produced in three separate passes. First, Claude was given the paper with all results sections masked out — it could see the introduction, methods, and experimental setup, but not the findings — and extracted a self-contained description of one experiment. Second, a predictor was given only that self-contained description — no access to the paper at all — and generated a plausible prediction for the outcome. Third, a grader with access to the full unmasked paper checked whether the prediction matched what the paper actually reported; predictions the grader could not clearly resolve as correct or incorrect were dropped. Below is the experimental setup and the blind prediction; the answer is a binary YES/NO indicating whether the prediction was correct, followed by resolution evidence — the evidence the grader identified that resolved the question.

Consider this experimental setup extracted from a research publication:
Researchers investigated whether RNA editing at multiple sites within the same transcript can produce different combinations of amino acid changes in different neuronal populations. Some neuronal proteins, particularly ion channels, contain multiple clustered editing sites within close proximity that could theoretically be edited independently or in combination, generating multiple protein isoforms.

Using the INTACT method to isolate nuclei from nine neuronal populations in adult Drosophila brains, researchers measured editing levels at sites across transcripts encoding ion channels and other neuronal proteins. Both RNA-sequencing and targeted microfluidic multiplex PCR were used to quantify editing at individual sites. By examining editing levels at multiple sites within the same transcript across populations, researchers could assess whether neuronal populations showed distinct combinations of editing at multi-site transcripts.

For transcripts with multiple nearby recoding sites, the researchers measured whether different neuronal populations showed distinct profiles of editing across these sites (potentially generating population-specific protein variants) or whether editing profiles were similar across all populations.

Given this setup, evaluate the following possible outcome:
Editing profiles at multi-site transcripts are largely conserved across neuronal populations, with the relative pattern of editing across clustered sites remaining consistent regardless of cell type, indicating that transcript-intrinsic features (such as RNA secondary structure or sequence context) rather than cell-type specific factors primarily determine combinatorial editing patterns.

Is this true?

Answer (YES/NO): NO